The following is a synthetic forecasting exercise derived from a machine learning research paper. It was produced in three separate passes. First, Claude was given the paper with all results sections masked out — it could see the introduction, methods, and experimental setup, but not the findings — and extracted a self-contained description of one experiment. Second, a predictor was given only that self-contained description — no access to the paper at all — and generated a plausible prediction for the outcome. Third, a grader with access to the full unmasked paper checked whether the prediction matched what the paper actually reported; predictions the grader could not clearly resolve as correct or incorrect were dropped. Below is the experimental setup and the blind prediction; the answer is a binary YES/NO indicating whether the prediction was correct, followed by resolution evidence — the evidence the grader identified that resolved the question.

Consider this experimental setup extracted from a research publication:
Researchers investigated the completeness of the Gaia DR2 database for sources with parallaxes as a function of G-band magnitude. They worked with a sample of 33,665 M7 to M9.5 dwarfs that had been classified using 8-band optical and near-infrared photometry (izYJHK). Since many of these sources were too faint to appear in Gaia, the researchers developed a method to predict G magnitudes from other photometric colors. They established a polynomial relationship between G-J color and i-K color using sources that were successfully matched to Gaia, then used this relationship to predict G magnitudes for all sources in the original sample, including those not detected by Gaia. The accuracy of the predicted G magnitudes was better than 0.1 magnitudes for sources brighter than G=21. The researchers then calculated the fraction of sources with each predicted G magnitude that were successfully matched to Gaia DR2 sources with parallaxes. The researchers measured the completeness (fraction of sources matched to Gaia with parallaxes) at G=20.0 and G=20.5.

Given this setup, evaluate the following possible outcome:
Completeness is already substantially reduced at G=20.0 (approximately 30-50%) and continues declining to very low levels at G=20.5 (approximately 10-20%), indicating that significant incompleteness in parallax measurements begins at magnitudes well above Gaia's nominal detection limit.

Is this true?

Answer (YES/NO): NO